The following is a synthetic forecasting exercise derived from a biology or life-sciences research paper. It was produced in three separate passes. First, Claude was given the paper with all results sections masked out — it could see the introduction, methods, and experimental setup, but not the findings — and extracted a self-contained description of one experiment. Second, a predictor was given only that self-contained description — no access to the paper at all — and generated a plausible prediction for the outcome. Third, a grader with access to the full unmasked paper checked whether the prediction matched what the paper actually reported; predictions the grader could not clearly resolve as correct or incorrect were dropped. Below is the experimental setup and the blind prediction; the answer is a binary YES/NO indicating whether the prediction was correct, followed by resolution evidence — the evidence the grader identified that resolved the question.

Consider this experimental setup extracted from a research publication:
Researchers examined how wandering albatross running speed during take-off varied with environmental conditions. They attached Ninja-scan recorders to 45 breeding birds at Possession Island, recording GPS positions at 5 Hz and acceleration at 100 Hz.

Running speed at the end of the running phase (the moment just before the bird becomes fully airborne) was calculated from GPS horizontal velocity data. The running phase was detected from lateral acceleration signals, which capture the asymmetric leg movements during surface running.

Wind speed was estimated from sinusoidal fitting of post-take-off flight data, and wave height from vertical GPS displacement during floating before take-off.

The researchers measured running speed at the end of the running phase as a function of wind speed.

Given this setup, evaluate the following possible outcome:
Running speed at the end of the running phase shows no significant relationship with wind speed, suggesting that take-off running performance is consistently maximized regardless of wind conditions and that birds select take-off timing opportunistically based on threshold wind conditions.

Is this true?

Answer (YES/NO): NO